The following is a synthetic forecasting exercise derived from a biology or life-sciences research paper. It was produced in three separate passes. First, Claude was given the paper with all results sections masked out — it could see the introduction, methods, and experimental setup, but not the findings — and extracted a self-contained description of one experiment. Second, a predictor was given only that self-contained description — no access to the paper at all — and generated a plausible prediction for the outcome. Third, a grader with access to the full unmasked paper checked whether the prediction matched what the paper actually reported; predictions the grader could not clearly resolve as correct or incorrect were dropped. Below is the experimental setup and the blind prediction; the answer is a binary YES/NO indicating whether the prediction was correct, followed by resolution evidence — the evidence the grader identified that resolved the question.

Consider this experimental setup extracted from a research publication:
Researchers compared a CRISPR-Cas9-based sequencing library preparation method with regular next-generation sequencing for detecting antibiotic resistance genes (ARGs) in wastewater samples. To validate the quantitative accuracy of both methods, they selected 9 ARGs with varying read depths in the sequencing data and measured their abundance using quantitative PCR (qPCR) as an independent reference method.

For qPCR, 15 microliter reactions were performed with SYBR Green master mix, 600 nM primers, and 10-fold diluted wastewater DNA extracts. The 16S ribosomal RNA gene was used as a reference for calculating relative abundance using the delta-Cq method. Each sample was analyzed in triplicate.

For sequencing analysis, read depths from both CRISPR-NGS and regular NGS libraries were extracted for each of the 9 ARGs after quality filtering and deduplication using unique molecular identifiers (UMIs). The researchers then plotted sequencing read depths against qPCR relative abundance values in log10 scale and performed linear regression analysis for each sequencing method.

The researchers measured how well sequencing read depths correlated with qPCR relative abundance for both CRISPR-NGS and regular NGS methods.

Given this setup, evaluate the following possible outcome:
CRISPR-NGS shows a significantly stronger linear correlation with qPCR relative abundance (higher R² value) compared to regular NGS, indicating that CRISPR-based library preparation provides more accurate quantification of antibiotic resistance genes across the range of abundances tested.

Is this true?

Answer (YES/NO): NO